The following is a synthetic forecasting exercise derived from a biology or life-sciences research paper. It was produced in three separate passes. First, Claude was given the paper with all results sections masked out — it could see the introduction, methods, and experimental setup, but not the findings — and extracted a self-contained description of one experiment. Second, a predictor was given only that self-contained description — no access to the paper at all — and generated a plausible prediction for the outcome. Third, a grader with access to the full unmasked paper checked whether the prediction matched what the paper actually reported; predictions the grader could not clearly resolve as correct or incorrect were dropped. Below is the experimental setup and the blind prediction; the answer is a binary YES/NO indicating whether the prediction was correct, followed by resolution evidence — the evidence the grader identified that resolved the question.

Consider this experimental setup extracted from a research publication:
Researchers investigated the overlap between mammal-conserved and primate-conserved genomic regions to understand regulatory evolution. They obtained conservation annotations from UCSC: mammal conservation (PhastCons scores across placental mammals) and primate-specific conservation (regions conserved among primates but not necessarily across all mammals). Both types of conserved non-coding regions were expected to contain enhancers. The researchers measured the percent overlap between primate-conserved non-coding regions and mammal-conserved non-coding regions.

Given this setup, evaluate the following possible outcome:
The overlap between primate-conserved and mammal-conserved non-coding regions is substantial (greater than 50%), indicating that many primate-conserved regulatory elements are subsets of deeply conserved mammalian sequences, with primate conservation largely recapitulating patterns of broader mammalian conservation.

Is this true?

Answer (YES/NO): NO